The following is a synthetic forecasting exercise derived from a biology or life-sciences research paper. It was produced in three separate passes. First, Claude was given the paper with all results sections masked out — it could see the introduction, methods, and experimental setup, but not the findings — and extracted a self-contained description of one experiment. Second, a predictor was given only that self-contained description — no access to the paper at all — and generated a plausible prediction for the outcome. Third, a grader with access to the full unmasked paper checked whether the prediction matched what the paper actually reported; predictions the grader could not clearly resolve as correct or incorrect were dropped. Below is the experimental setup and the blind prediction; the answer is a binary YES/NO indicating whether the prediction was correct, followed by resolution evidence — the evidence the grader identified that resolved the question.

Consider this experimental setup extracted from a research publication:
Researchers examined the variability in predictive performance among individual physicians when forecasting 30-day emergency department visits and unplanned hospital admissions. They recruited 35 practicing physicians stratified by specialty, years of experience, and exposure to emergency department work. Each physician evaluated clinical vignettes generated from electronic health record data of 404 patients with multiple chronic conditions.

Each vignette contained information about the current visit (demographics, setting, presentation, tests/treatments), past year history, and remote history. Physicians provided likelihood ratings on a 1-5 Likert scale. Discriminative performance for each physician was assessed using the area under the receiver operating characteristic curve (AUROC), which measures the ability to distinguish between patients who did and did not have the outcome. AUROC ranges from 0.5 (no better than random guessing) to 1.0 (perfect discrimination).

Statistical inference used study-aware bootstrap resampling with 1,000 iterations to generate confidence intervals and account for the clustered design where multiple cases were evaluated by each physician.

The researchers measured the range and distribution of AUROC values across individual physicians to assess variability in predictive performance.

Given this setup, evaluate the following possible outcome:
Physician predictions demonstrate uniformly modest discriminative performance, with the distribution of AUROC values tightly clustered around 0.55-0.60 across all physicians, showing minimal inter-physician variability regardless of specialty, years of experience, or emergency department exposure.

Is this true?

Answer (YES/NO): NO